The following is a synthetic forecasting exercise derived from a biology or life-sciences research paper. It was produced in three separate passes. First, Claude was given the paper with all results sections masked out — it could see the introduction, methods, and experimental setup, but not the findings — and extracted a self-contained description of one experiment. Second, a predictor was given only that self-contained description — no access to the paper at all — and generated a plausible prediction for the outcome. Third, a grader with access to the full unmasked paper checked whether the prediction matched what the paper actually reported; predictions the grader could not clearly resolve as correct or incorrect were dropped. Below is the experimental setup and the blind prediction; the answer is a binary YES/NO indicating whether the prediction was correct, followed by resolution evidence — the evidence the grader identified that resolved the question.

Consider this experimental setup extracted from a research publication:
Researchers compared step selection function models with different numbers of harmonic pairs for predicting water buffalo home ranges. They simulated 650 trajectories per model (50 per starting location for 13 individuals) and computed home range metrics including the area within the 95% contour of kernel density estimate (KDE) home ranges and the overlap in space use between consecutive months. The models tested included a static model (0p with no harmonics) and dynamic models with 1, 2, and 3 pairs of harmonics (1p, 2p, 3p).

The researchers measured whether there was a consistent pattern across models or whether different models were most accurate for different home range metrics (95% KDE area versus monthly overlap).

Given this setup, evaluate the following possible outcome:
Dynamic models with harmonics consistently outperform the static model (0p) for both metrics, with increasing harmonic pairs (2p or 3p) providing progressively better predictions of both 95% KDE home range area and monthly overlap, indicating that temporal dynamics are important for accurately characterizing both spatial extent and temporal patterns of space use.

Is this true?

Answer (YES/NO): NO